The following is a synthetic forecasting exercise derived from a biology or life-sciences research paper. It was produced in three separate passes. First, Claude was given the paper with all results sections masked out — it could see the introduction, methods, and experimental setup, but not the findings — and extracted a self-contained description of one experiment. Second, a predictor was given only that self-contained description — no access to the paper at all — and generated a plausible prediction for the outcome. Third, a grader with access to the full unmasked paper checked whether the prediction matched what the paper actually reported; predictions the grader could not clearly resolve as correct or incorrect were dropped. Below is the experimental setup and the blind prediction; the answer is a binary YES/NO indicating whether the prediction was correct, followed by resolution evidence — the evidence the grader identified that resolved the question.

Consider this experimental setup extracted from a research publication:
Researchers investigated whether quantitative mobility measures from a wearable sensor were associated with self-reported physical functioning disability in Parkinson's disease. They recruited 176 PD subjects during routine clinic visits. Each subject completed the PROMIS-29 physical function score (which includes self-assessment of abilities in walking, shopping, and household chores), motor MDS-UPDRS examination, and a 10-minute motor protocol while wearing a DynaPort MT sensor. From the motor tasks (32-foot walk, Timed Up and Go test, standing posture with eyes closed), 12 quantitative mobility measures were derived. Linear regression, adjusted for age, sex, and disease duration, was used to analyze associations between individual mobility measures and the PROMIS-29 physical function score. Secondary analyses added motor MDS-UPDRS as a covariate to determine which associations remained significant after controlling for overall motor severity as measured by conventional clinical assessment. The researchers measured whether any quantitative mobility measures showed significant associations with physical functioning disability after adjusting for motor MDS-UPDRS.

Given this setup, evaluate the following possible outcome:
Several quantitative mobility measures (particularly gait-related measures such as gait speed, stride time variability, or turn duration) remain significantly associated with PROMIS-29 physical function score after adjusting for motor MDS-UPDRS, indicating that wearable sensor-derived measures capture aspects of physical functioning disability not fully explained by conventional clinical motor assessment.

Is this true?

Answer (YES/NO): YES